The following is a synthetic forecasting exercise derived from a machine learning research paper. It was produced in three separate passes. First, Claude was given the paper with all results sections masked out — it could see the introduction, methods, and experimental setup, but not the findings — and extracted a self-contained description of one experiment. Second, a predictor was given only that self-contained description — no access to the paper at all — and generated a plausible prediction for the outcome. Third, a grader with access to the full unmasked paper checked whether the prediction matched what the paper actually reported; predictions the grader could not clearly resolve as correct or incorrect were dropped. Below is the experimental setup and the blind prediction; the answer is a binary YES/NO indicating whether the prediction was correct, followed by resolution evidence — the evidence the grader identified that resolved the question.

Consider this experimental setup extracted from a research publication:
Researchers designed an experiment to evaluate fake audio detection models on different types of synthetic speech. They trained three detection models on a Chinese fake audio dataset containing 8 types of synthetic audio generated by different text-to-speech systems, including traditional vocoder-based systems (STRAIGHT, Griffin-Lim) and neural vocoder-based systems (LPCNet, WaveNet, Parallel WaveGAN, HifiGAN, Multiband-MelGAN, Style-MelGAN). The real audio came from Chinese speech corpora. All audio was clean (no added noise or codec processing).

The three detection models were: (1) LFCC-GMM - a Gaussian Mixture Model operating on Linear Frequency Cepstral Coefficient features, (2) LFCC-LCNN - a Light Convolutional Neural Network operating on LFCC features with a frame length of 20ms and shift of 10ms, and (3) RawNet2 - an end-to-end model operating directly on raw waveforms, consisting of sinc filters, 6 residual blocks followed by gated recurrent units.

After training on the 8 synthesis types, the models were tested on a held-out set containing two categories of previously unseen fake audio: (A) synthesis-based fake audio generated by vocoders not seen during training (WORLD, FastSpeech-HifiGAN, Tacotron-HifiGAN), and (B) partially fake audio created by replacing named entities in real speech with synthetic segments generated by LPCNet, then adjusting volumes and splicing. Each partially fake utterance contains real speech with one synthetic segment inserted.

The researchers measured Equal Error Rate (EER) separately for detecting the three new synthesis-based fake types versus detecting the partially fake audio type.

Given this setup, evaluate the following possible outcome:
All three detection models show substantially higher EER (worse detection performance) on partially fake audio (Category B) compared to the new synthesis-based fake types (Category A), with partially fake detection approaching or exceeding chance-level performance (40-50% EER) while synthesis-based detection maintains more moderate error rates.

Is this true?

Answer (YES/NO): NO